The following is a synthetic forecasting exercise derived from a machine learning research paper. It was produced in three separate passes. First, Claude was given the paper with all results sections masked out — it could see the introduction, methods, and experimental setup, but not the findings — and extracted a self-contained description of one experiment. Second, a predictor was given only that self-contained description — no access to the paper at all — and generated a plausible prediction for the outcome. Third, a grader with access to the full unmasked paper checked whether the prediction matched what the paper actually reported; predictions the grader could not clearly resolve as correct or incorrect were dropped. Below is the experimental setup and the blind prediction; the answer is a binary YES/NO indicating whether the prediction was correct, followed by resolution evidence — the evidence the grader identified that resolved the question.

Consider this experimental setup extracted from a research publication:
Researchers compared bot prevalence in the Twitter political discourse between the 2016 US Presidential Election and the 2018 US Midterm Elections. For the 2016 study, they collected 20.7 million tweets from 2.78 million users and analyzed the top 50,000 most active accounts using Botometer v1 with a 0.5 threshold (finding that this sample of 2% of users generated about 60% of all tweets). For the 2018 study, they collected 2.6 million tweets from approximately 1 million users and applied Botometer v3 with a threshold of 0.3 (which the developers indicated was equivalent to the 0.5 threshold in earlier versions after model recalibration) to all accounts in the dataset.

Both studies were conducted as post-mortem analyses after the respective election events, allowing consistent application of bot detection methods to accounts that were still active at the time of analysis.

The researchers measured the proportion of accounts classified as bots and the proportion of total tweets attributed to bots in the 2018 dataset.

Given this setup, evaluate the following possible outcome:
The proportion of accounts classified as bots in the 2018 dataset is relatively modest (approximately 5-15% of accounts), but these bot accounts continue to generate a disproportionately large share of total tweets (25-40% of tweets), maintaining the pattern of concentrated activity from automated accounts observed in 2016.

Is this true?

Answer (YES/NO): NO